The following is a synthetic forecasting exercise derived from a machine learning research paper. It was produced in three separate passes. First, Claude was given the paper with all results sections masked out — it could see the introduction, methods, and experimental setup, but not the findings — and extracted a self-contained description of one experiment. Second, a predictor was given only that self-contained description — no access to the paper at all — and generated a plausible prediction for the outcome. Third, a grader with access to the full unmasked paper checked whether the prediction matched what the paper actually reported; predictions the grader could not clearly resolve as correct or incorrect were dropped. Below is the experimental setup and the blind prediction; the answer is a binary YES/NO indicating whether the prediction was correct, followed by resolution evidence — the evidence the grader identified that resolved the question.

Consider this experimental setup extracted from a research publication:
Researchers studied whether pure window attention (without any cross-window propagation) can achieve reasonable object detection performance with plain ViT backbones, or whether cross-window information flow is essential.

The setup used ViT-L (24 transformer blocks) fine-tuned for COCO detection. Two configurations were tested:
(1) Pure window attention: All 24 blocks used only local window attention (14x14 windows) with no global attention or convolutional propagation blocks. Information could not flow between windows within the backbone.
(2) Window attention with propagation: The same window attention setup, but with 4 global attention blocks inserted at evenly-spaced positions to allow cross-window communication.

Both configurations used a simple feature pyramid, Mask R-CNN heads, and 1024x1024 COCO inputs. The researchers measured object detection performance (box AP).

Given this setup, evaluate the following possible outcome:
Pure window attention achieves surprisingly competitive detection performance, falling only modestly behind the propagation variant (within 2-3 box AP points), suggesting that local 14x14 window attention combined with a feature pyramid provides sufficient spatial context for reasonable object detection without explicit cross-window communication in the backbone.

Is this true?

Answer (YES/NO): YES